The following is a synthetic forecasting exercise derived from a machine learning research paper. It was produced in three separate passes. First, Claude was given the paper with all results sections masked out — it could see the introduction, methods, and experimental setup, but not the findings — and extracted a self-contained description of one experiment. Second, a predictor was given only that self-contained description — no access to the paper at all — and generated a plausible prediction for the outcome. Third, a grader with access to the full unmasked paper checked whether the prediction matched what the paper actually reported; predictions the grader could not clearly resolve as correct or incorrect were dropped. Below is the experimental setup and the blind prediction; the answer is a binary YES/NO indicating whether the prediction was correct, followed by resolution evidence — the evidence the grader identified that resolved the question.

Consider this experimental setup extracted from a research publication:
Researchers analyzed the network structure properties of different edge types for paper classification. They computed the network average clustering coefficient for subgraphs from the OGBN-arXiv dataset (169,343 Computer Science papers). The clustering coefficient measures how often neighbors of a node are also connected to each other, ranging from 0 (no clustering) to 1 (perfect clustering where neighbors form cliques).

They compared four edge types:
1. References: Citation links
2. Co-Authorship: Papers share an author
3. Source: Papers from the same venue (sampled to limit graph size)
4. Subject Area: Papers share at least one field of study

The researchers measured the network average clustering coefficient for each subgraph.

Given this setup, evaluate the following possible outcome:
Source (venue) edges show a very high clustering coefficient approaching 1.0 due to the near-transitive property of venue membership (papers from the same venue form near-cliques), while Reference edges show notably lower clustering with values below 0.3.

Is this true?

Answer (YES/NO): NO